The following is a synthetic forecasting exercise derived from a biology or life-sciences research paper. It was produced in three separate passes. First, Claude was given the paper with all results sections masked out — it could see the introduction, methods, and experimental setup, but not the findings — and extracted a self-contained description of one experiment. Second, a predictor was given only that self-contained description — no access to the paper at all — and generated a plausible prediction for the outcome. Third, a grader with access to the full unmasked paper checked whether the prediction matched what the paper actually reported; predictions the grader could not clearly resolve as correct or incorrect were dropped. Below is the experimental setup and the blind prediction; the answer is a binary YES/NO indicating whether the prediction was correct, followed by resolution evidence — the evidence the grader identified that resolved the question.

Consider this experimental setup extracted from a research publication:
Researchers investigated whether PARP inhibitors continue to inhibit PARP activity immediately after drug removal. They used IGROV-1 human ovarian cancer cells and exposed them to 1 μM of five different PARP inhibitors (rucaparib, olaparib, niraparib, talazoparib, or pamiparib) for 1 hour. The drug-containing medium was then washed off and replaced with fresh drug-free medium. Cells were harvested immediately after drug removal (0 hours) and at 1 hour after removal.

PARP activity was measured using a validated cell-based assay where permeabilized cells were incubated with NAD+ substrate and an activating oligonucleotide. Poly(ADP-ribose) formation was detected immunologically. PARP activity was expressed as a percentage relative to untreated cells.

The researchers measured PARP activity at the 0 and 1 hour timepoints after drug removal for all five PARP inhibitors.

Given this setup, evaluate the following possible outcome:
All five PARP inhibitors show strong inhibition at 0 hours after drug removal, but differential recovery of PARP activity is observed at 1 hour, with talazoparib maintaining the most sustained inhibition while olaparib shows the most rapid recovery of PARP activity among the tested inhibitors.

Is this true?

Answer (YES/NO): NO